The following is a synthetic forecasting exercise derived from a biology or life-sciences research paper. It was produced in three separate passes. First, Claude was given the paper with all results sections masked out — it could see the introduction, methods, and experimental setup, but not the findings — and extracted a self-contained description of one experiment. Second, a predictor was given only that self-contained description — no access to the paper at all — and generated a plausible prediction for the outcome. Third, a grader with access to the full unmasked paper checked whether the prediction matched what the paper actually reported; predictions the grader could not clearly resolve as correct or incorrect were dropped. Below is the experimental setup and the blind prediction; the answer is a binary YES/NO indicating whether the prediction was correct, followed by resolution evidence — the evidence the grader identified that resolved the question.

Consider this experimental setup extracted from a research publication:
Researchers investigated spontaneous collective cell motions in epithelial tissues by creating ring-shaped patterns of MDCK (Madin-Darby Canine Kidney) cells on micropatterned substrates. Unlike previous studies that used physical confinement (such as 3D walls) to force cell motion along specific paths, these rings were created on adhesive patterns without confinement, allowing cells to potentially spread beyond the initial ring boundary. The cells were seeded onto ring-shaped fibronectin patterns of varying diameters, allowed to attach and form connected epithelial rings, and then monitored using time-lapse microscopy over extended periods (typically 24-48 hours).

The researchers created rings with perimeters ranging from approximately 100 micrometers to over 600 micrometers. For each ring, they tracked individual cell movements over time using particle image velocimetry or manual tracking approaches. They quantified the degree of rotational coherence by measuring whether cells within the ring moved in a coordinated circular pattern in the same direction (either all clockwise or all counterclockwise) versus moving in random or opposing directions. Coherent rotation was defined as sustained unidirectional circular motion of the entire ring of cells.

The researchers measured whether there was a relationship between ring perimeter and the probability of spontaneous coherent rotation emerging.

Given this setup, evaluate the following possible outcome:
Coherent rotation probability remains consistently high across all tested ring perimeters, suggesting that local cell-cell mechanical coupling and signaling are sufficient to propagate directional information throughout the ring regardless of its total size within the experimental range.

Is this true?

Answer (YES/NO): NO